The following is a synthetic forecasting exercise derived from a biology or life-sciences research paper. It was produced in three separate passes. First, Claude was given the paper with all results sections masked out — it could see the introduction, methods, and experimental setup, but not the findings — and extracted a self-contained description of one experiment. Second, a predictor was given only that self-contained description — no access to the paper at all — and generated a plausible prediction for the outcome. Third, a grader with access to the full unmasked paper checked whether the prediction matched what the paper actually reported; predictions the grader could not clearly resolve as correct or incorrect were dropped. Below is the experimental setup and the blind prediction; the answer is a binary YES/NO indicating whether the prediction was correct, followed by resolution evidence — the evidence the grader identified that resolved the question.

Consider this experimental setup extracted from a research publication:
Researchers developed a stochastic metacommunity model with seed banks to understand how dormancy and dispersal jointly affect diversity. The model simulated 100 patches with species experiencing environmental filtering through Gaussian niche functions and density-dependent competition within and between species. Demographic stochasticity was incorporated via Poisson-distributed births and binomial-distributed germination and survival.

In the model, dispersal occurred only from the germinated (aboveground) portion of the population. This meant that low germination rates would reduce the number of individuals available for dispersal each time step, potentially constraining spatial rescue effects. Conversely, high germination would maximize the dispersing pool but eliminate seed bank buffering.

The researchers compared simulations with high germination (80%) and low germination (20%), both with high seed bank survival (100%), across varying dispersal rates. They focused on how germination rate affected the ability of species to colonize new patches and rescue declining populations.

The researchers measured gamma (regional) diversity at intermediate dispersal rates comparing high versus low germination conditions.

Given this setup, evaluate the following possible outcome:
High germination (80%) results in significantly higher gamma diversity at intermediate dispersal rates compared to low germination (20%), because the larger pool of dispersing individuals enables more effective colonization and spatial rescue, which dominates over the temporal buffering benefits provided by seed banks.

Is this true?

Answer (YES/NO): NO